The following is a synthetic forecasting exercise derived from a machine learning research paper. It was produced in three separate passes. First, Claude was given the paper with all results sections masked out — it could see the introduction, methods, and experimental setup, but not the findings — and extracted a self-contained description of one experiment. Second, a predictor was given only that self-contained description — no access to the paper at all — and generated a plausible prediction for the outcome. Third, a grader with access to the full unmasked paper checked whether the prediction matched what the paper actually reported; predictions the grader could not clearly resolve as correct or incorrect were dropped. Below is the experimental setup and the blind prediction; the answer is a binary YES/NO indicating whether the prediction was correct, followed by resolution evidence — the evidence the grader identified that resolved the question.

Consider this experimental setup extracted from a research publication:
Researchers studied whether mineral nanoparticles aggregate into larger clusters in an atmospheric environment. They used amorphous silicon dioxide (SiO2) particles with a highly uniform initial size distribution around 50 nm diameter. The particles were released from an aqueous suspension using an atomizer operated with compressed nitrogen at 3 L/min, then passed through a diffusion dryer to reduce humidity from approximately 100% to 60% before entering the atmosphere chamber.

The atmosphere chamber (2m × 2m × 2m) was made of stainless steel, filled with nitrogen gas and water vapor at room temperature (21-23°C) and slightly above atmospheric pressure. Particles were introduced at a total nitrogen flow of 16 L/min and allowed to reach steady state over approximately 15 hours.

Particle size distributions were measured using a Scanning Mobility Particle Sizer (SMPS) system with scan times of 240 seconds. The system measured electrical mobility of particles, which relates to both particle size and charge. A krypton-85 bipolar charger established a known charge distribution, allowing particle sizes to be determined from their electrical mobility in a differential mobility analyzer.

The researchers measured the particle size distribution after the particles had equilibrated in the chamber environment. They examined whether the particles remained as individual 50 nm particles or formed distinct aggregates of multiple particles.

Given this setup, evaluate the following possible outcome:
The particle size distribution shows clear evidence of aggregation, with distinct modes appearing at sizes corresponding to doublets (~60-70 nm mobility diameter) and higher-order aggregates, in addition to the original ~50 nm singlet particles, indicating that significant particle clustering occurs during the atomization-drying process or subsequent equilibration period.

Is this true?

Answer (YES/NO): YES